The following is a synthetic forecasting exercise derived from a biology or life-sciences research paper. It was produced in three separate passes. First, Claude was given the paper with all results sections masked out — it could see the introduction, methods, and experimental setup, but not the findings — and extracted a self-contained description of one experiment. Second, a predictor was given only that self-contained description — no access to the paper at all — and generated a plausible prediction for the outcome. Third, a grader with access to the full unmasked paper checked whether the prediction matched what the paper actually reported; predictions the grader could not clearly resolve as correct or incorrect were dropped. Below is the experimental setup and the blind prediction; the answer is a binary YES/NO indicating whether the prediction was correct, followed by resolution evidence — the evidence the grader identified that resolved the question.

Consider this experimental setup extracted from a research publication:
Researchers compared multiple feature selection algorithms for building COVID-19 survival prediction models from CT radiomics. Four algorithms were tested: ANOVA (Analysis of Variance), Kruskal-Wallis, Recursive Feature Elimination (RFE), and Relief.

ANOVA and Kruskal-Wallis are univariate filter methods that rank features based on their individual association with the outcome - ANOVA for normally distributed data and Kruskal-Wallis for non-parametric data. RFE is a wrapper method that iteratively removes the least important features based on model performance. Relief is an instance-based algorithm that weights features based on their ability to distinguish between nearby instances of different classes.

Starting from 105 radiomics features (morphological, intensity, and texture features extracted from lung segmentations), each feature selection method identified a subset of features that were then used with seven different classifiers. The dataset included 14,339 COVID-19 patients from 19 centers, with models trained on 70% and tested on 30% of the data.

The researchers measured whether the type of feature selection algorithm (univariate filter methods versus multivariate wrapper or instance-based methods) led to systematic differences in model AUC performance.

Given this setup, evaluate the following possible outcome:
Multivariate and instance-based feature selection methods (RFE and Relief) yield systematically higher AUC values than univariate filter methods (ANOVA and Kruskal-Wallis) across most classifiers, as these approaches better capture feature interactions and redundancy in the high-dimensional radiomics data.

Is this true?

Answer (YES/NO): NO